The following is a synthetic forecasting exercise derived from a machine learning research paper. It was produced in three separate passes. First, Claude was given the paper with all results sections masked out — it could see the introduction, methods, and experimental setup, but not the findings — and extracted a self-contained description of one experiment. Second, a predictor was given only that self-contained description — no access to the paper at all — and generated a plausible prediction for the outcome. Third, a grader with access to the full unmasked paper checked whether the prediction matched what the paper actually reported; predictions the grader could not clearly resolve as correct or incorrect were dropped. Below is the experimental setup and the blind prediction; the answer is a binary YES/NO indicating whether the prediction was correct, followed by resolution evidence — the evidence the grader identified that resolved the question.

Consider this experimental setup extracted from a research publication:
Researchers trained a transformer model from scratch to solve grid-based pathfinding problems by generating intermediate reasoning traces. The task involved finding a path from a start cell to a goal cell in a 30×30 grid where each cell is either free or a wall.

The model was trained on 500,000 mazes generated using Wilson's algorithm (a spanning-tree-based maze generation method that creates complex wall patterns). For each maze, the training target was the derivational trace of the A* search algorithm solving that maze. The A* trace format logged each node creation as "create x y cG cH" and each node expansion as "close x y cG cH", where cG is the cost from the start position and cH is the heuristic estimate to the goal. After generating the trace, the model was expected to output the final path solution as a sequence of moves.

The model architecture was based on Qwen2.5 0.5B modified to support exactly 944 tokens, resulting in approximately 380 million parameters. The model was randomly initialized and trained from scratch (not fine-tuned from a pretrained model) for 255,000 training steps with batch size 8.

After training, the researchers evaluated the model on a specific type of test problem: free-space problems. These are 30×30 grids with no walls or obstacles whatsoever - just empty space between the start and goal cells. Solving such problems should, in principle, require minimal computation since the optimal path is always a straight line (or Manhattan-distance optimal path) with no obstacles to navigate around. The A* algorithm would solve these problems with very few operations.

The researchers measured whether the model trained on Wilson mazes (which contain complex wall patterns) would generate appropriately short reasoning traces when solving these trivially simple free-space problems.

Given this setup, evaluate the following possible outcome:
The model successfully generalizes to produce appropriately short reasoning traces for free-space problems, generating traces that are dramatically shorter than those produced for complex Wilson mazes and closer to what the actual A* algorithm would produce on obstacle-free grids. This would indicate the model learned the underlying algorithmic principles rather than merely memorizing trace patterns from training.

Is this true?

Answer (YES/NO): NO